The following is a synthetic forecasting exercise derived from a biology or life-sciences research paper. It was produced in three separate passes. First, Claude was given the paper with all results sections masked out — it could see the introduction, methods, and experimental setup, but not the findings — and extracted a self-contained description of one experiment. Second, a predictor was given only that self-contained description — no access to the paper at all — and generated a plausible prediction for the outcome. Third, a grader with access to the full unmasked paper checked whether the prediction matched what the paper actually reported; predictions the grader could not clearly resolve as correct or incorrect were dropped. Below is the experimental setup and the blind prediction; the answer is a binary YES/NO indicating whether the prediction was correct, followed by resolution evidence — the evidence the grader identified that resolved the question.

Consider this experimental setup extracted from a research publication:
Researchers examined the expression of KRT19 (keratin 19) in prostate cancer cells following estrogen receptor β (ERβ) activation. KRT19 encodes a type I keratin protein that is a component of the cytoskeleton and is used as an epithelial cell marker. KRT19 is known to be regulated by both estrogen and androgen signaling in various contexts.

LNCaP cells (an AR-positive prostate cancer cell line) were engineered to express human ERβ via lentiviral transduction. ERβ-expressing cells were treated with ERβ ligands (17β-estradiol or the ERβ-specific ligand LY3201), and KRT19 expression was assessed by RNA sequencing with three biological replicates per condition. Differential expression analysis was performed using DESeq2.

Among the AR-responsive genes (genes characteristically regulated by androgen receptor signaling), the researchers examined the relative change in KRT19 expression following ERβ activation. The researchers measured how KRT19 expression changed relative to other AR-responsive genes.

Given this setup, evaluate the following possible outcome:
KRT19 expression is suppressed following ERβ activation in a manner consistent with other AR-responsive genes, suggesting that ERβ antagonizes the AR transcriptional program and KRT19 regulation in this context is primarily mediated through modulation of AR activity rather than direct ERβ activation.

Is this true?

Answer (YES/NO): NO